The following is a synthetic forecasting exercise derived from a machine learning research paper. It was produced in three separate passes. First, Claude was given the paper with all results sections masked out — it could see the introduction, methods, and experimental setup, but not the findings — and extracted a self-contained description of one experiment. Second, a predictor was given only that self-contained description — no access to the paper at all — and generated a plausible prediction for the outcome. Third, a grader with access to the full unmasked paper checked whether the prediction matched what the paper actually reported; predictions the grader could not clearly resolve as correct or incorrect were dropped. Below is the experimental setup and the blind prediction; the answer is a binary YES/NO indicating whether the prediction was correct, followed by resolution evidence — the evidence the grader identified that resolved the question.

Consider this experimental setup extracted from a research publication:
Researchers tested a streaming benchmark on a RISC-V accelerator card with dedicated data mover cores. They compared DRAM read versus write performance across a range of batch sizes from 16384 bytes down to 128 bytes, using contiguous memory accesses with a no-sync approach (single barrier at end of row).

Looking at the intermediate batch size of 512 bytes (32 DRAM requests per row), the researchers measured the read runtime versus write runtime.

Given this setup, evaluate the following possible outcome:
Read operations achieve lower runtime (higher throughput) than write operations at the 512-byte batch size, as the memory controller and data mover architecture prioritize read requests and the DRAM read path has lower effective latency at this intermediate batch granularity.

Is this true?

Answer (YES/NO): NO